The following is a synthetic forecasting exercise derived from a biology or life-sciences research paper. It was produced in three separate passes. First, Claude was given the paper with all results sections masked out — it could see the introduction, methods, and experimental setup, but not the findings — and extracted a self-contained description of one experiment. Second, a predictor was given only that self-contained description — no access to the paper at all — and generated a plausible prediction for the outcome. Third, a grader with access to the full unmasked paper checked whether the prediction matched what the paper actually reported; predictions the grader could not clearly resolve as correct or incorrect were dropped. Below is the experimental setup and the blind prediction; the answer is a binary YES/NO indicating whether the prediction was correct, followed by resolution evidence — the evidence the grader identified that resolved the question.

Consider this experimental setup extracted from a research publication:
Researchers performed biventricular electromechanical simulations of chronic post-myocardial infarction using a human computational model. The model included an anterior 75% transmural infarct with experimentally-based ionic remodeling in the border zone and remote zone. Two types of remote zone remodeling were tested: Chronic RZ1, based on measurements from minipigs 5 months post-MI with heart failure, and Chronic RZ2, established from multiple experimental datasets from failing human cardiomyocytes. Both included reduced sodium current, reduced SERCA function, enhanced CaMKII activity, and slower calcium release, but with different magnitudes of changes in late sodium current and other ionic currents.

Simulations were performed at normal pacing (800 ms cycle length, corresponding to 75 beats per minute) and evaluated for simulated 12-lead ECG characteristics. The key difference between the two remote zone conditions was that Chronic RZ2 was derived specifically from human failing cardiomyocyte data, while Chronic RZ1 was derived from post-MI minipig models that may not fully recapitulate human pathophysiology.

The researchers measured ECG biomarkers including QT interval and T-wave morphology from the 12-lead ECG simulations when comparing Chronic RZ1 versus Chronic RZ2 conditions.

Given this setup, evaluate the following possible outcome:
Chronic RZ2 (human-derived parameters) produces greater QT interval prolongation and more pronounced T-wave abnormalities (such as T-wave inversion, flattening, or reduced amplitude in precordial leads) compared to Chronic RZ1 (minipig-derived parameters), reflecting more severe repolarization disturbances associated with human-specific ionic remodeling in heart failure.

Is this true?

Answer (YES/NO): NO